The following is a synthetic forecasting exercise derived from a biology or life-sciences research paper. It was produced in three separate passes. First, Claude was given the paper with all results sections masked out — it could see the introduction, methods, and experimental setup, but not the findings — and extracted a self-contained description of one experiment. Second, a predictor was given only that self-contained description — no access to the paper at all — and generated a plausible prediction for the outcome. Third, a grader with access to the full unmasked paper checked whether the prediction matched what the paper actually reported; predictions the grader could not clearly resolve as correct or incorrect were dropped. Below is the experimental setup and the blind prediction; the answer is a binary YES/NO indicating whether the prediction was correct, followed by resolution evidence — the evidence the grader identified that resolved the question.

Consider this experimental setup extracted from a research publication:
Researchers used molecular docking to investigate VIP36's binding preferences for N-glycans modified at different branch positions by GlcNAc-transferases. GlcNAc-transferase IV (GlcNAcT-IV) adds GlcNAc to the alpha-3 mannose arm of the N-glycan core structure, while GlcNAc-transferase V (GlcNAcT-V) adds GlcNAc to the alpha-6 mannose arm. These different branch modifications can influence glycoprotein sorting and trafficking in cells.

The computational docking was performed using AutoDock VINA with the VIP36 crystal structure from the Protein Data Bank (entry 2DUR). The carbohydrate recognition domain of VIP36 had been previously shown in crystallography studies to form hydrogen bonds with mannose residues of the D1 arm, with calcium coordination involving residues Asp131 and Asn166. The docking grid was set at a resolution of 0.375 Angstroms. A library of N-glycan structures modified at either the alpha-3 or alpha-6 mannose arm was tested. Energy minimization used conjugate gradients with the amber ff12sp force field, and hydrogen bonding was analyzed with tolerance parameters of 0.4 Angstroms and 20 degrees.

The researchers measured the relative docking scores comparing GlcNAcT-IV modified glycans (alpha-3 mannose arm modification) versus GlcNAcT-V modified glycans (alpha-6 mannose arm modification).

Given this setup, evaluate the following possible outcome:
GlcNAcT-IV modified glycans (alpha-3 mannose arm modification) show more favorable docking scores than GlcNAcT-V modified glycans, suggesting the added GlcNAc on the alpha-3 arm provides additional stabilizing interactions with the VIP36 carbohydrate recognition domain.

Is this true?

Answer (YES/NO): YES